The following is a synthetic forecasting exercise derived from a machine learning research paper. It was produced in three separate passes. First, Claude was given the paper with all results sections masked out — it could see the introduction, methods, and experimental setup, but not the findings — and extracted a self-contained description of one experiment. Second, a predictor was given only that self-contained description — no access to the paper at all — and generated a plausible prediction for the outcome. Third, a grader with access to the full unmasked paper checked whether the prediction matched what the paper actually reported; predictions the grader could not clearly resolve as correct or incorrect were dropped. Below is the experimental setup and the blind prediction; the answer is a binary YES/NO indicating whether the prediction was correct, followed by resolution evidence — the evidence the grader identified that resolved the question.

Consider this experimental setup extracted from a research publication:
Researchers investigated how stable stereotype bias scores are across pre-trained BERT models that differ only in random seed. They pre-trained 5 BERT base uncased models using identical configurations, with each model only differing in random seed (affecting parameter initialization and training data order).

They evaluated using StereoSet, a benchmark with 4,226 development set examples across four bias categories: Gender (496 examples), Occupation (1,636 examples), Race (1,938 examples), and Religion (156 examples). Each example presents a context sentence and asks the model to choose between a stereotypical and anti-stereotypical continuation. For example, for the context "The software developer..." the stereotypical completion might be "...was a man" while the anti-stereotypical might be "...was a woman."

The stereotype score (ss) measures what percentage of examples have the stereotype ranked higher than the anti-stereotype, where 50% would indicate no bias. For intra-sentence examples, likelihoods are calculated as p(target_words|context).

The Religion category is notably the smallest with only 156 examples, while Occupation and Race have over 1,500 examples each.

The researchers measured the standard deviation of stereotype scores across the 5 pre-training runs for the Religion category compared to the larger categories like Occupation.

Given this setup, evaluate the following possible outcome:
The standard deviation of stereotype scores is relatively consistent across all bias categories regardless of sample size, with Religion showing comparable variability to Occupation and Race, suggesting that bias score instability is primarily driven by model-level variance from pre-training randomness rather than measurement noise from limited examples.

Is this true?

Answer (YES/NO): NO